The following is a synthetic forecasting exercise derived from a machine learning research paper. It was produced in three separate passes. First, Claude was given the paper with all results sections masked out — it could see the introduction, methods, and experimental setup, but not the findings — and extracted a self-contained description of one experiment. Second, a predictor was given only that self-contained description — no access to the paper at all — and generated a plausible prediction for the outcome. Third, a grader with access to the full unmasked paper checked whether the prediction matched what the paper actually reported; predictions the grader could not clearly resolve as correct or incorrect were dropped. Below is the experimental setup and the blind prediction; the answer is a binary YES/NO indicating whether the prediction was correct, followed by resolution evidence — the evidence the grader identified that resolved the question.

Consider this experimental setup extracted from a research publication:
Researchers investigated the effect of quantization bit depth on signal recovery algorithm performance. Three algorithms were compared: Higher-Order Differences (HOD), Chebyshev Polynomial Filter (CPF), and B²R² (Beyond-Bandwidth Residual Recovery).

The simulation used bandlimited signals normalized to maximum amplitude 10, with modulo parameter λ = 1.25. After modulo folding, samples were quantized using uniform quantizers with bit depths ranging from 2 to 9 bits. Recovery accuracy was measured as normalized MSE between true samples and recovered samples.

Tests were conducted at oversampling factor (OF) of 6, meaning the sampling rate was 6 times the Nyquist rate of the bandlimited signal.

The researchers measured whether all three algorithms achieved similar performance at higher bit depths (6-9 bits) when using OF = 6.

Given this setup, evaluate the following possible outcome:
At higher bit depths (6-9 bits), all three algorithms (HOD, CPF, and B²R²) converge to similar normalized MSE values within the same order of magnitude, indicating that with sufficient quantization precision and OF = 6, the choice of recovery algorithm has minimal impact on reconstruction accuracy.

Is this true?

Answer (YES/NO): YES